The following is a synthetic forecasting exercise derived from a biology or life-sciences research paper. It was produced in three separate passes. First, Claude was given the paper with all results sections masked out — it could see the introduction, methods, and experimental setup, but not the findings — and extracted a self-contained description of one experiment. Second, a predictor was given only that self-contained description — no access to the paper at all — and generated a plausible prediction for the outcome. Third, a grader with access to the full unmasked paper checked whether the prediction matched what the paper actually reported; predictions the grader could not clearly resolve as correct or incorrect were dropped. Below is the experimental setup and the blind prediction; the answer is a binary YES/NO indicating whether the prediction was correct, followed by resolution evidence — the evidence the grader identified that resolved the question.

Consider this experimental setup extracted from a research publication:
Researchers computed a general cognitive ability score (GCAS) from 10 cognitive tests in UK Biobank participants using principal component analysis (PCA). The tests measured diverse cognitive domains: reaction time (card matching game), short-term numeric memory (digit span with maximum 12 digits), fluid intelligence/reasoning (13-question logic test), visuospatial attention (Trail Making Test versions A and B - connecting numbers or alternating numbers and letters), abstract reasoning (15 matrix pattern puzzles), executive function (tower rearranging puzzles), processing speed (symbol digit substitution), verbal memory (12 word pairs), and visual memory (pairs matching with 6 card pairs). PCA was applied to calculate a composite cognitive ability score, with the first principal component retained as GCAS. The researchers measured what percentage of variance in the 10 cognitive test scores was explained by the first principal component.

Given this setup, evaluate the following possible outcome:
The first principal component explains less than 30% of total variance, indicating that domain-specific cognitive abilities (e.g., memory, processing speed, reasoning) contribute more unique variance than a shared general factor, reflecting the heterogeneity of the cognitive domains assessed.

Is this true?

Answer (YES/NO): NO